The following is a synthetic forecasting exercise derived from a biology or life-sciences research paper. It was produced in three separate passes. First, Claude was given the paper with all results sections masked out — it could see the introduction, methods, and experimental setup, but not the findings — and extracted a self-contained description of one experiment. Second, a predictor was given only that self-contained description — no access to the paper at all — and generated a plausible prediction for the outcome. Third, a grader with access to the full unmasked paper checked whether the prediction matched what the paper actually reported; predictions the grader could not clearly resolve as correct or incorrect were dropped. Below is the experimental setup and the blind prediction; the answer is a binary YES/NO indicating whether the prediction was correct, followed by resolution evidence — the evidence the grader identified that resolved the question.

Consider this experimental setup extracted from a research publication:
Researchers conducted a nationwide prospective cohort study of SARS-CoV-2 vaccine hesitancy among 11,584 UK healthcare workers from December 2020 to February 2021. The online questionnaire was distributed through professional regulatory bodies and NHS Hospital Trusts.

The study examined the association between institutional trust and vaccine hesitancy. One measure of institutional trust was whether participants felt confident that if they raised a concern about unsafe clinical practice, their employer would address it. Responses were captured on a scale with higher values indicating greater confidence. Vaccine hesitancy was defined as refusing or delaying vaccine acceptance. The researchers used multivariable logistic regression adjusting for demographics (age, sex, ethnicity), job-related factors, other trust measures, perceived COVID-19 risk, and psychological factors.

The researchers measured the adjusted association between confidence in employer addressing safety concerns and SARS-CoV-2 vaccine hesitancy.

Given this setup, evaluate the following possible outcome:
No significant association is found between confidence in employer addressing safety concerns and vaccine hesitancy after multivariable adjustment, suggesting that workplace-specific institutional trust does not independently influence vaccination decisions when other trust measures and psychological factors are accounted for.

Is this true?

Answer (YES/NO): NO